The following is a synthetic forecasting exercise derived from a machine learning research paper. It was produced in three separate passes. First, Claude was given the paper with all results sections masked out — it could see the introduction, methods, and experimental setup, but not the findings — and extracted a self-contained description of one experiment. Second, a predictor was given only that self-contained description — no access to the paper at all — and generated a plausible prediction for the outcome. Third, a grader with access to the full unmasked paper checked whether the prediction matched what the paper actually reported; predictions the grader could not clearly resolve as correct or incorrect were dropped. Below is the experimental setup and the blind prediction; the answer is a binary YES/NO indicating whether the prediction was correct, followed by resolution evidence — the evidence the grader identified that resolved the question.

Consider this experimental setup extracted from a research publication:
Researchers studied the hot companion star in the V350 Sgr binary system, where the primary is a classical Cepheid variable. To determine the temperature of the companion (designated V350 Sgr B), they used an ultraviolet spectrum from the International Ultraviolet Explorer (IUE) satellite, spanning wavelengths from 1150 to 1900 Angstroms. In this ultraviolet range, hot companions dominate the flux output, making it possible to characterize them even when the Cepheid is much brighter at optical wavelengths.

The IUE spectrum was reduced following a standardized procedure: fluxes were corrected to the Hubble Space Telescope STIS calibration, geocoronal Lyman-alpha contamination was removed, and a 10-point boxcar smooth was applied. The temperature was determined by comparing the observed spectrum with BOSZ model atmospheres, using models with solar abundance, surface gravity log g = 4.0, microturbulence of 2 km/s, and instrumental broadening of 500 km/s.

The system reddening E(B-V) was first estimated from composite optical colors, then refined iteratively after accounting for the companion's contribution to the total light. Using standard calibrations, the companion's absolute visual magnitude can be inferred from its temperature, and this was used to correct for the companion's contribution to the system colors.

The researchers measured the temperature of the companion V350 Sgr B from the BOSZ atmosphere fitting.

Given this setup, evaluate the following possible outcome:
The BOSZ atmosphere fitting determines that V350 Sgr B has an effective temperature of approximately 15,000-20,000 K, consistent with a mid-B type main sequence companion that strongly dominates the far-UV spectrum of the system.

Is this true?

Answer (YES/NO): NO